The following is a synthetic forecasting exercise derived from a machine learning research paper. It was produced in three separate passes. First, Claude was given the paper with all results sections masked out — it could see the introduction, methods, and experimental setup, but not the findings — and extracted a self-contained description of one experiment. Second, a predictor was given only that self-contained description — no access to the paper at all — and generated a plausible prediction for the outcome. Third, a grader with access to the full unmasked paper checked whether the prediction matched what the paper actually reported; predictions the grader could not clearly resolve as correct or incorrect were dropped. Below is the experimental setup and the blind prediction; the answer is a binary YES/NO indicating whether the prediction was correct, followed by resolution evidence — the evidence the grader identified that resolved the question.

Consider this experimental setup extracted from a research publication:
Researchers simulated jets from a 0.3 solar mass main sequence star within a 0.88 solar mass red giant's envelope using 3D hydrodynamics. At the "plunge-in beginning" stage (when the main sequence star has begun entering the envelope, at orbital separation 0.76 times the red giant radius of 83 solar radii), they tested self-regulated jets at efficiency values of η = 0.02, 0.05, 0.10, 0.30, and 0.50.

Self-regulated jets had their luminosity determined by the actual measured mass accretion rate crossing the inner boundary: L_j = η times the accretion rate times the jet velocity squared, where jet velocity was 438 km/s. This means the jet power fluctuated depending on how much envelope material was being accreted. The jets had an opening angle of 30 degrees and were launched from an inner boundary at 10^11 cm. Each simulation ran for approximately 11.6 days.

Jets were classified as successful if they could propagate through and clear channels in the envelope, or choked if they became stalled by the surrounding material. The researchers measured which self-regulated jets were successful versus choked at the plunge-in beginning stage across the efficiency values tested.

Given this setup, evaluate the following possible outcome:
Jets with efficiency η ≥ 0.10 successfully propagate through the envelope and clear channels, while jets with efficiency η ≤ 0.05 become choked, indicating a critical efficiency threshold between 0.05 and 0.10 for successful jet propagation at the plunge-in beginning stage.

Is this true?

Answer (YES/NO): NO